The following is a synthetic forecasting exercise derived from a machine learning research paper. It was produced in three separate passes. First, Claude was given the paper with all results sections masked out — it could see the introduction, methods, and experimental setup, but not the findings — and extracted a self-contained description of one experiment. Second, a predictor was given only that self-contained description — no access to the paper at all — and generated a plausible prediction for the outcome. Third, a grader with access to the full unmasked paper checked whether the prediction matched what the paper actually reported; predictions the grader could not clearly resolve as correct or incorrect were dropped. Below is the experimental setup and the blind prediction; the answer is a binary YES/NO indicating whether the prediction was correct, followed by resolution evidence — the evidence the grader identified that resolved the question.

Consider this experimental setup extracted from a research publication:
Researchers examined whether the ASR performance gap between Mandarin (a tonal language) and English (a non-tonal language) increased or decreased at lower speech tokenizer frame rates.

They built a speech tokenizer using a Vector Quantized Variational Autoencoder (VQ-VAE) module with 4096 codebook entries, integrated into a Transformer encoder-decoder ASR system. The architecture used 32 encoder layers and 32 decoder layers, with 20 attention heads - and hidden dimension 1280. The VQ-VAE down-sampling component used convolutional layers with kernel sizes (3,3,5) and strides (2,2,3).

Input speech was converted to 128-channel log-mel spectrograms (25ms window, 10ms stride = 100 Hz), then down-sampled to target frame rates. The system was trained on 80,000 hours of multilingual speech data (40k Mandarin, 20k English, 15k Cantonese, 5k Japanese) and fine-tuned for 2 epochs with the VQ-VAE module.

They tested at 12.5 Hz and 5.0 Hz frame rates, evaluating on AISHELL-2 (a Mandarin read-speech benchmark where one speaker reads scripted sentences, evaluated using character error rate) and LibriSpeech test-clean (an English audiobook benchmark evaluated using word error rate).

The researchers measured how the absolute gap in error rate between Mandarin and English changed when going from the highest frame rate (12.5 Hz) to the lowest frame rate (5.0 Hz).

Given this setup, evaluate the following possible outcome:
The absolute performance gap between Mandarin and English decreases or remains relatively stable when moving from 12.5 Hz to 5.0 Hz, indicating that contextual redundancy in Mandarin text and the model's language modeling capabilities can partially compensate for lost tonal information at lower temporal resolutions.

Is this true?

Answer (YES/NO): NO